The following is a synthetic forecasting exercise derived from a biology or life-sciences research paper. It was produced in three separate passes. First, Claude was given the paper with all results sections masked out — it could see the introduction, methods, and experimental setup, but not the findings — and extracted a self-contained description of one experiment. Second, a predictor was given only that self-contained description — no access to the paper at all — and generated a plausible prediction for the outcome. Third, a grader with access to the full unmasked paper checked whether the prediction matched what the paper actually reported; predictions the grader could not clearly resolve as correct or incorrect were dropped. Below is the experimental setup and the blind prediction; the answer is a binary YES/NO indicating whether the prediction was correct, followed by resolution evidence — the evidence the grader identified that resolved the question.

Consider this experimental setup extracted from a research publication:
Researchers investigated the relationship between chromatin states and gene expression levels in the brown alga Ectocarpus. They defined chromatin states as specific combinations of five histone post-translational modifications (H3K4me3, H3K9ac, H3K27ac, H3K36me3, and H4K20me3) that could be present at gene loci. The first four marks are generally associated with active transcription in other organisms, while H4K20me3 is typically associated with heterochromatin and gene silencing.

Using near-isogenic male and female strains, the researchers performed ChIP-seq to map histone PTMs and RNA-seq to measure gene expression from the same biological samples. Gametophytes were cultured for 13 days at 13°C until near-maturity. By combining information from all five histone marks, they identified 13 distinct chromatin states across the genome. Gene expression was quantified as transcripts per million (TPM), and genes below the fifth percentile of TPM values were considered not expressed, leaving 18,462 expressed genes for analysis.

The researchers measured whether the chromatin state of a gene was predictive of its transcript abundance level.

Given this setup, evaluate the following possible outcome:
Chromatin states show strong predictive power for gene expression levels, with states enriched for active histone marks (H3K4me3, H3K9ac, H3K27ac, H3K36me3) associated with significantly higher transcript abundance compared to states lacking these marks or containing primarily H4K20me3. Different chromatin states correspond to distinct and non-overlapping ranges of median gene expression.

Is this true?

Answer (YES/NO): NO